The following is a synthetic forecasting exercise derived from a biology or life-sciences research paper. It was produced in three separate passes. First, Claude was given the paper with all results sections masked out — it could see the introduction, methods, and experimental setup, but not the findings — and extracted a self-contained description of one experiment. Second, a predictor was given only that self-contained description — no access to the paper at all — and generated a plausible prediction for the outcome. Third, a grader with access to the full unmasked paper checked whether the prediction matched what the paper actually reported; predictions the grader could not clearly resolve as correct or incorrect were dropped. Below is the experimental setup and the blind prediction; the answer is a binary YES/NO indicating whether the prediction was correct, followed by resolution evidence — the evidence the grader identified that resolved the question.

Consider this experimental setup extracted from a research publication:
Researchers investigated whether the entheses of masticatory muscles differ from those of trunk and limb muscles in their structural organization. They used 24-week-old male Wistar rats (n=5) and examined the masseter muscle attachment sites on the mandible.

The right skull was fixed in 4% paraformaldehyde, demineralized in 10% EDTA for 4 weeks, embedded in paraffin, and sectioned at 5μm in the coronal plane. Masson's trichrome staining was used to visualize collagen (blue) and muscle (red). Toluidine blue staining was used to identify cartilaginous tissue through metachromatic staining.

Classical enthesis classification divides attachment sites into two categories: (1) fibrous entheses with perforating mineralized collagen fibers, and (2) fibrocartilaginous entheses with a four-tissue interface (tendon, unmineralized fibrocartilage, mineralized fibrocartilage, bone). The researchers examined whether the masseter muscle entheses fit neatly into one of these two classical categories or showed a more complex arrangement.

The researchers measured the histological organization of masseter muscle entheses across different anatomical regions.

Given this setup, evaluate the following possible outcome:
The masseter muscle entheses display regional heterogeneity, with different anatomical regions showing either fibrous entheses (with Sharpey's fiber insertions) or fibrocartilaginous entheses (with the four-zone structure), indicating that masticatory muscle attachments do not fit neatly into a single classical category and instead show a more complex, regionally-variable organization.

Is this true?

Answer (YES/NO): YES